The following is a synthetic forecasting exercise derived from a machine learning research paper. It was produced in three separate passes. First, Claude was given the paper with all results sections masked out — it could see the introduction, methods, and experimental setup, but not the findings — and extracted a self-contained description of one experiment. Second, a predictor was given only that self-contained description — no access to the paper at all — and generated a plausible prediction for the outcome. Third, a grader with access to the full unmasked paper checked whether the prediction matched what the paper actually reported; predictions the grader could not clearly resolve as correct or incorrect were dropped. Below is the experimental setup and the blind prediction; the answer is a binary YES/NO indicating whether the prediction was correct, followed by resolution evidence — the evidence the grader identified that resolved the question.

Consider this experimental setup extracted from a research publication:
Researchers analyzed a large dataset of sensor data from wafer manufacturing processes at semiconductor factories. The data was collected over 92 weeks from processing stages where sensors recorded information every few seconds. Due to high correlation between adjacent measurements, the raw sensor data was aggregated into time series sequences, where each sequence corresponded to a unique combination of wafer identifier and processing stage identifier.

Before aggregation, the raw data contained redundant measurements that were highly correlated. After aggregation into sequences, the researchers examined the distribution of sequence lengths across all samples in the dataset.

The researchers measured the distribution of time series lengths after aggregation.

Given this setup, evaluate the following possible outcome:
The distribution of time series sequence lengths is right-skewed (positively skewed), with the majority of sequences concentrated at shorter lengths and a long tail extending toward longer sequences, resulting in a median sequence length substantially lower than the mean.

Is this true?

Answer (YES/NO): NO